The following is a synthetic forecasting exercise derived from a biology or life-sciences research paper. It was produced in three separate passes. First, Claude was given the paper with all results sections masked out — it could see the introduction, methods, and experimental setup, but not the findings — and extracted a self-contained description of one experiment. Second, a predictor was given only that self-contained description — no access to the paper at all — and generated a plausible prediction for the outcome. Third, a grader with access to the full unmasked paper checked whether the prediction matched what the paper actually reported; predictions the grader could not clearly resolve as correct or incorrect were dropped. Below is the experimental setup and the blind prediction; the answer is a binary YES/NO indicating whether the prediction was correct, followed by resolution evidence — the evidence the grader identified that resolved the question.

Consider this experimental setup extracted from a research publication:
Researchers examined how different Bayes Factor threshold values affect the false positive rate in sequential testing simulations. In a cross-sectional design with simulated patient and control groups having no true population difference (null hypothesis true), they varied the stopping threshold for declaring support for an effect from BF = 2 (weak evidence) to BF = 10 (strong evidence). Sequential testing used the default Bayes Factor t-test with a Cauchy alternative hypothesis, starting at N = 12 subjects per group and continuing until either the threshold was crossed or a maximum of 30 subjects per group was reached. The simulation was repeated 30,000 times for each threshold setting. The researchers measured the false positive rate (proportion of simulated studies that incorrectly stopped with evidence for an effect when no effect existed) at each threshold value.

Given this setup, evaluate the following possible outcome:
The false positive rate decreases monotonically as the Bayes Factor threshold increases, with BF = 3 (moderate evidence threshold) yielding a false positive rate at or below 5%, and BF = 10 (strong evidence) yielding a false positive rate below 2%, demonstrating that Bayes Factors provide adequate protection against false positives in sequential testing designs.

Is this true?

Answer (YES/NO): NO